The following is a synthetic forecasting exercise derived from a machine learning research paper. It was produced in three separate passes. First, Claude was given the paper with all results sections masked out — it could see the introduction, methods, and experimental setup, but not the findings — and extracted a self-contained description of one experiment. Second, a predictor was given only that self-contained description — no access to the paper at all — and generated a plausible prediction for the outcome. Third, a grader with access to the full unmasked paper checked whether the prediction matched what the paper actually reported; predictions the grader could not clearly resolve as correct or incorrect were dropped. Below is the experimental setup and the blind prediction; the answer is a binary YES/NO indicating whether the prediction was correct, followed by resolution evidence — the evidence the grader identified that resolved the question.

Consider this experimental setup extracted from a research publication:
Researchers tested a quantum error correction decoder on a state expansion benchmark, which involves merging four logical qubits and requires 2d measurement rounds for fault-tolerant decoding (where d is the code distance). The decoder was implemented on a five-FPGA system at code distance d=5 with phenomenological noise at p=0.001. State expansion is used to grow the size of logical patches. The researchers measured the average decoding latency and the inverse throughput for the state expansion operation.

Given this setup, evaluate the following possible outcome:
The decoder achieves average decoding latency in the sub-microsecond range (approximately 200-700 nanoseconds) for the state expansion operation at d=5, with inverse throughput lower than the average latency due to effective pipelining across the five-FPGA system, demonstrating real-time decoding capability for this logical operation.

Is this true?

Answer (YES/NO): NO